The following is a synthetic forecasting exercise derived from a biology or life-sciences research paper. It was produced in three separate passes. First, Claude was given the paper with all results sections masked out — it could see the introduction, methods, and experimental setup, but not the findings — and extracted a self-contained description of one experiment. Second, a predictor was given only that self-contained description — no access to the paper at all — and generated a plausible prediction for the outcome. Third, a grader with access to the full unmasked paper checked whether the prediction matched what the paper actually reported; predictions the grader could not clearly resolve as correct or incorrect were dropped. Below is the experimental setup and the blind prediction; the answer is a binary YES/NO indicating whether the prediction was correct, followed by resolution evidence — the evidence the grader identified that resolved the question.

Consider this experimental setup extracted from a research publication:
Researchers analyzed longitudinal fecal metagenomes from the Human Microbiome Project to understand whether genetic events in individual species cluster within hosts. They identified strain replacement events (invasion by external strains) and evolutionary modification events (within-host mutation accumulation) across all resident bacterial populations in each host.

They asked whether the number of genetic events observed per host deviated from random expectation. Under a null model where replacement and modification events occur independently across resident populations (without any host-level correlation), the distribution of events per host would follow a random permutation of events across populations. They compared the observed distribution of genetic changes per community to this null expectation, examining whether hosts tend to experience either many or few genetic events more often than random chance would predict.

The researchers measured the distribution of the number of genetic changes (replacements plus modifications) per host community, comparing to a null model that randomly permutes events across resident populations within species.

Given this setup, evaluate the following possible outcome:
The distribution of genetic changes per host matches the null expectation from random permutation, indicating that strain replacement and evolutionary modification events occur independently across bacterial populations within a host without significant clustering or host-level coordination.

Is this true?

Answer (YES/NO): YES